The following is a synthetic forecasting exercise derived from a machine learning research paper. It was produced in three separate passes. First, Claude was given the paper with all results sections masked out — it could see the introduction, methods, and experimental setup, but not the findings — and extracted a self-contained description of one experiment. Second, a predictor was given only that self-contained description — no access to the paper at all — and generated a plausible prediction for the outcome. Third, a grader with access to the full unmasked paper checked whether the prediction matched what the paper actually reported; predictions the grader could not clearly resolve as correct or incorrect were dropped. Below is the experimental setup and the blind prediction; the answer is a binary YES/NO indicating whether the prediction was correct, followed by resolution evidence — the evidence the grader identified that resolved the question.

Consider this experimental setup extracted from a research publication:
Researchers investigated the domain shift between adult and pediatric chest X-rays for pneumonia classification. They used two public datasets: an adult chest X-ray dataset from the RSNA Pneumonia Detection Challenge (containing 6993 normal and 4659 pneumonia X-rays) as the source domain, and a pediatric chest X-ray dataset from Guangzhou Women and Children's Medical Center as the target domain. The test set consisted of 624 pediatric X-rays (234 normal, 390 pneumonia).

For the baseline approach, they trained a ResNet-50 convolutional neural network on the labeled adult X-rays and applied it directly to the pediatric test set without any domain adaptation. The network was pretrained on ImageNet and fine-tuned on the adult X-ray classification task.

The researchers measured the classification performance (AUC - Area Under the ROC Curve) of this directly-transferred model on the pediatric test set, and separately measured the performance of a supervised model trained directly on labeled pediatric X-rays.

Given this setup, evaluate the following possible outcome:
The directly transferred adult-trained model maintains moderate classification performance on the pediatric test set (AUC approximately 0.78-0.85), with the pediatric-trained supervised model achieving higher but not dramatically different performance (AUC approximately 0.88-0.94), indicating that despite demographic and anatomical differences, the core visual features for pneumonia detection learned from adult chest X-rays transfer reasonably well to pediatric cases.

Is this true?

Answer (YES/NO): NO